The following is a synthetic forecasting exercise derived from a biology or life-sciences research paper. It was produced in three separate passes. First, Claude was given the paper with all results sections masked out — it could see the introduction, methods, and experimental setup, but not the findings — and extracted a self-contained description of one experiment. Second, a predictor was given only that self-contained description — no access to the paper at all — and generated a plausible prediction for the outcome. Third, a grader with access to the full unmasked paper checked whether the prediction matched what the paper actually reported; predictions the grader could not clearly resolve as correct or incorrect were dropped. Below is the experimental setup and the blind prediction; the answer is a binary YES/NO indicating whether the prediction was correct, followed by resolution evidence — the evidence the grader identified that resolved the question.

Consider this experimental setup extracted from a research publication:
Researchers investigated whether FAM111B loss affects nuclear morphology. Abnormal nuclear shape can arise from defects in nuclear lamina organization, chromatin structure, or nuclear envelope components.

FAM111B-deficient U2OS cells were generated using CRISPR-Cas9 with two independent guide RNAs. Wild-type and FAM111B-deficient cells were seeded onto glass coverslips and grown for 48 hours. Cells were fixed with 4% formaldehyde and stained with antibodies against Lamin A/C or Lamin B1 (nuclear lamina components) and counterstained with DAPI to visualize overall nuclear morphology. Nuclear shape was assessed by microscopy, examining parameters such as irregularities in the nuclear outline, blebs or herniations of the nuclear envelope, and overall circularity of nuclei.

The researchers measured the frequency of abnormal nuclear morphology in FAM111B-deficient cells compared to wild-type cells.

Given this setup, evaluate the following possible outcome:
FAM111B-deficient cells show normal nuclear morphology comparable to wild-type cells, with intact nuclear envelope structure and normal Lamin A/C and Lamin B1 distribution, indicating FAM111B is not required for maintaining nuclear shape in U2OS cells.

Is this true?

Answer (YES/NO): NO